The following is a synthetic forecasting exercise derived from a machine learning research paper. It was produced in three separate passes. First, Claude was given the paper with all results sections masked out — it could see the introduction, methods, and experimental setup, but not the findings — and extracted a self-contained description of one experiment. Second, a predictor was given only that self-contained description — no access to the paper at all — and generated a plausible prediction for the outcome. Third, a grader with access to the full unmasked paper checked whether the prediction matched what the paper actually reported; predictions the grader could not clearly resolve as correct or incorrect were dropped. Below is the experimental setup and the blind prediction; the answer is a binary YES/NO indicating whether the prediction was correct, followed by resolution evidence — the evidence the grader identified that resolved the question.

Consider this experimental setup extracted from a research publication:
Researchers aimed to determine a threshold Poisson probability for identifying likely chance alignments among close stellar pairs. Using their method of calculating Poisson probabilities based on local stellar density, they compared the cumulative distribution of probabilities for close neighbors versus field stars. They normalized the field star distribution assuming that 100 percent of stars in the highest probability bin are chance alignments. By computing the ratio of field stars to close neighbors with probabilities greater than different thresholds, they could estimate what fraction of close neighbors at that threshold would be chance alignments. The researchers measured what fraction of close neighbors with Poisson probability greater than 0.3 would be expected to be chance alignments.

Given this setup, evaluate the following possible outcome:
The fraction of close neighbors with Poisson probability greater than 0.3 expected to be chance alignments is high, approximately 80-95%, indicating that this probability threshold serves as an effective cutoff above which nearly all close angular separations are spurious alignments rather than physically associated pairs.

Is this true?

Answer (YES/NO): YES